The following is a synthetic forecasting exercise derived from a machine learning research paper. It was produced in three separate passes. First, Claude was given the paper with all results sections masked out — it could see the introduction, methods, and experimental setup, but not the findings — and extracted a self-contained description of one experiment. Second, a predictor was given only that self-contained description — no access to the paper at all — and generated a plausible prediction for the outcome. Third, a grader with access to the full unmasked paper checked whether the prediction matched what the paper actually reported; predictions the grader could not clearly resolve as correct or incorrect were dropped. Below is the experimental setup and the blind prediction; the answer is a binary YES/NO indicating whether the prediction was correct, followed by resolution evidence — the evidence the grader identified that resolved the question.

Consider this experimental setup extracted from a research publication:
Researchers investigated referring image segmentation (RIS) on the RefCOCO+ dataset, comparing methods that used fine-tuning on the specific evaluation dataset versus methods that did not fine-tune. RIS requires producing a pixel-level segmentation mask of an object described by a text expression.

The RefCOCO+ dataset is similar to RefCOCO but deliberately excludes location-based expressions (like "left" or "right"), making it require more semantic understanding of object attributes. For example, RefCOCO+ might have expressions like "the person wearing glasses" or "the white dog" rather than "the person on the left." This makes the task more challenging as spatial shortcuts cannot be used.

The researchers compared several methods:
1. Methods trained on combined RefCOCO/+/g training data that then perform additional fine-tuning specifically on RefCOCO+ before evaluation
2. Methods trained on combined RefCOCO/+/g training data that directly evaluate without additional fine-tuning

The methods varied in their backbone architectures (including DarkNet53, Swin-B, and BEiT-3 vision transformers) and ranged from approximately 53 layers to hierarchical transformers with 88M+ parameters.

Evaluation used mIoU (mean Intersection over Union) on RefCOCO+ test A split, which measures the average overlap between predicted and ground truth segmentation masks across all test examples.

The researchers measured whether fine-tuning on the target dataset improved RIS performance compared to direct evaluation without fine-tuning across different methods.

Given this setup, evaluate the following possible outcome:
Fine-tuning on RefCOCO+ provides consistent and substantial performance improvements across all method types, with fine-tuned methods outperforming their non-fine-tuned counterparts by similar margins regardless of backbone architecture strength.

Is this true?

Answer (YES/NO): NO